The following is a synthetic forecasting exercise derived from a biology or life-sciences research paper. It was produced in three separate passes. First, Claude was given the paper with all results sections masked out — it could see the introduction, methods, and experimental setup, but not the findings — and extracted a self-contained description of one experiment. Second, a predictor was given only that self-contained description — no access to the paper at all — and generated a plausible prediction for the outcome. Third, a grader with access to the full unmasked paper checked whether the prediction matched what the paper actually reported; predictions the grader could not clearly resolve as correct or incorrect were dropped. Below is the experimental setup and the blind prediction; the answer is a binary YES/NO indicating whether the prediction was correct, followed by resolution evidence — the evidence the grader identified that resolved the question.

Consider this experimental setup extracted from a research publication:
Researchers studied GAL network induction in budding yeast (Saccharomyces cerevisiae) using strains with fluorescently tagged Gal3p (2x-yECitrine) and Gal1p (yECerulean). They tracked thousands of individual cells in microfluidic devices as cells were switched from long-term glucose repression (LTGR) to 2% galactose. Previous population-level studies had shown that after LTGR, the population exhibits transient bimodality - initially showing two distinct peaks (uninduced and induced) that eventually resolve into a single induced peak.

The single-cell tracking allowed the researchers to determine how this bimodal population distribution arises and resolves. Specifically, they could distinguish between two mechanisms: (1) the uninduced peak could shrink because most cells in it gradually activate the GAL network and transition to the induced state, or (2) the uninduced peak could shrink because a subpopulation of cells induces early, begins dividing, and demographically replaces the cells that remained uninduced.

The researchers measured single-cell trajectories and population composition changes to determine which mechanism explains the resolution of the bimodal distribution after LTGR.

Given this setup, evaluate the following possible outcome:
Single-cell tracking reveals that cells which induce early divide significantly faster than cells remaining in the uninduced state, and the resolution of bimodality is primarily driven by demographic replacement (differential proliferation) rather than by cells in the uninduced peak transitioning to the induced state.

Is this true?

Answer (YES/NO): YES